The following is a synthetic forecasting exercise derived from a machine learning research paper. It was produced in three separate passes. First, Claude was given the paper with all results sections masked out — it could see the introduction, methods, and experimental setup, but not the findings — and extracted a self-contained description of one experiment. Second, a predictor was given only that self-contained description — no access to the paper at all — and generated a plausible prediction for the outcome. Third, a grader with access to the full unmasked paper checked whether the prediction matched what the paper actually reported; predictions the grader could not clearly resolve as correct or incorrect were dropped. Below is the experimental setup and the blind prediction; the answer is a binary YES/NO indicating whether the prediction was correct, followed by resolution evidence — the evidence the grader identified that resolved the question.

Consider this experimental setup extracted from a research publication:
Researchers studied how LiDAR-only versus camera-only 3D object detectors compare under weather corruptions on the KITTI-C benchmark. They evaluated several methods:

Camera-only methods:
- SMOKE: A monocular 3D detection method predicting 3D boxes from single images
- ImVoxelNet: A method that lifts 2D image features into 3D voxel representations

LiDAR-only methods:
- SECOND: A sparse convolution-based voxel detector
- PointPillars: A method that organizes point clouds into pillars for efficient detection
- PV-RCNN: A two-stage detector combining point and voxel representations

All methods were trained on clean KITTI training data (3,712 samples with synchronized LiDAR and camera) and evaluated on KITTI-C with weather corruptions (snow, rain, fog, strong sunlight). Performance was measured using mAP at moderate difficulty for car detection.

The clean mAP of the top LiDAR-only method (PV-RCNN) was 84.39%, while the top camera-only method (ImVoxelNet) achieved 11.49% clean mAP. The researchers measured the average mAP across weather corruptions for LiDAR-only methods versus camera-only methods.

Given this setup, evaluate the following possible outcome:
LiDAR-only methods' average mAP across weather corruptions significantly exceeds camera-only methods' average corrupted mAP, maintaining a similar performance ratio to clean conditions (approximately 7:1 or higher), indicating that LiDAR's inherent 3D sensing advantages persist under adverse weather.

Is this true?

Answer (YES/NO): YES